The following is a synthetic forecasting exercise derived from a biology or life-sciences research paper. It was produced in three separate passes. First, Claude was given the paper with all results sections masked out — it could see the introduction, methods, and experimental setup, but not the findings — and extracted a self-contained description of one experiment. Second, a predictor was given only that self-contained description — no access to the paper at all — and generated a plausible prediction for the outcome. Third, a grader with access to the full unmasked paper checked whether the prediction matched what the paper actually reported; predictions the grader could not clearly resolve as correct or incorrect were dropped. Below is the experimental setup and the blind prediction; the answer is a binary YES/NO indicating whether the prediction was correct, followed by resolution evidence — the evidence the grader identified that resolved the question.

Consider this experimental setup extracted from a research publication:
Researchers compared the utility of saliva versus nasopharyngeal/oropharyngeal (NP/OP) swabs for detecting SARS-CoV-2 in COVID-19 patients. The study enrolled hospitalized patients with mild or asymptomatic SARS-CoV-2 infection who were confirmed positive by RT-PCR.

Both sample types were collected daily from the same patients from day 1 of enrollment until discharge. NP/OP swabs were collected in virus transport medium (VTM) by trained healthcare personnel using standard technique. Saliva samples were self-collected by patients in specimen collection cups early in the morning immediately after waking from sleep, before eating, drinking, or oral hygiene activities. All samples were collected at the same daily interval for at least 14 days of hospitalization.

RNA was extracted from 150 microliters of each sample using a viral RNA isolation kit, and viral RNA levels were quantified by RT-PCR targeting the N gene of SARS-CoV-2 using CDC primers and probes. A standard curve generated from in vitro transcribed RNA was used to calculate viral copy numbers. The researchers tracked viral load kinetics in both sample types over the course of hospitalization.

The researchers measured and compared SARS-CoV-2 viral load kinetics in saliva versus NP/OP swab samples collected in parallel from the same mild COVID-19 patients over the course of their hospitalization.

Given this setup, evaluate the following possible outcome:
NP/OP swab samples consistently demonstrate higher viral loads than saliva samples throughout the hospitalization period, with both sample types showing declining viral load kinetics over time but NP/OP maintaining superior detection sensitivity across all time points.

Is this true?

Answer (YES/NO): NO